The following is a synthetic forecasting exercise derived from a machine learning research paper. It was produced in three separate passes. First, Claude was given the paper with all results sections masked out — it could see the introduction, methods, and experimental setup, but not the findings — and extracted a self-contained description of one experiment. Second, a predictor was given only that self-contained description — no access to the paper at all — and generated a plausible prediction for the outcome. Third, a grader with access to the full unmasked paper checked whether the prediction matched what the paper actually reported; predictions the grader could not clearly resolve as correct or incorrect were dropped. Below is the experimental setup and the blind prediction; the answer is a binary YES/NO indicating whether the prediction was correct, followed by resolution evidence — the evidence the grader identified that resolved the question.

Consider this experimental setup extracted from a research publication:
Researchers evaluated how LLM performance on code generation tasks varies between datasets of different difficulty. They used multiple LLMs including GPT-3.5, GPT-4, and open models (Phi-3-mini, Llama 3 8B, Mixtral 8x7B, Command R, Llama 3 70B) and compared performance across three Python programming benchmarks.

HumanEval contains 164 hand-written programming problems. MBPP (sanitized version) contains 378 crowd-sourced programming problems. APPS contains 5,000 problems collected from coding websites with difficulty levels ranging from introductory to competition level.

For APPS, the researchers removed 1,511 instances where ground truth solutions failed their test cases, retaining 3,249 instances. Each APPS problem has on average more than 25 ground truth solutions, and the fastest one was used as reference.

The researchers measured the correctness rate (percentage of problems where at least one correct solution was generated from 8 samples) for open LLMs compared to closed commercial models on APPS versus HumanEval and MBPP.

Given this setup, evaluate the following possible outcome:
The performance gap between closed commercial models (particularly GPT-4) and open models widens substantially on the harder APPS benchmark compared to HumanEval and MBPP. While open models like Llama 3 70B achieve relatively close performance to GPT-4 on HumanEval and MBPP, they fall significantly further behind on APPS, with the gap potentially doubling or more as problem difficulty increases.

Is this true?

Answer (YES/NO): YES